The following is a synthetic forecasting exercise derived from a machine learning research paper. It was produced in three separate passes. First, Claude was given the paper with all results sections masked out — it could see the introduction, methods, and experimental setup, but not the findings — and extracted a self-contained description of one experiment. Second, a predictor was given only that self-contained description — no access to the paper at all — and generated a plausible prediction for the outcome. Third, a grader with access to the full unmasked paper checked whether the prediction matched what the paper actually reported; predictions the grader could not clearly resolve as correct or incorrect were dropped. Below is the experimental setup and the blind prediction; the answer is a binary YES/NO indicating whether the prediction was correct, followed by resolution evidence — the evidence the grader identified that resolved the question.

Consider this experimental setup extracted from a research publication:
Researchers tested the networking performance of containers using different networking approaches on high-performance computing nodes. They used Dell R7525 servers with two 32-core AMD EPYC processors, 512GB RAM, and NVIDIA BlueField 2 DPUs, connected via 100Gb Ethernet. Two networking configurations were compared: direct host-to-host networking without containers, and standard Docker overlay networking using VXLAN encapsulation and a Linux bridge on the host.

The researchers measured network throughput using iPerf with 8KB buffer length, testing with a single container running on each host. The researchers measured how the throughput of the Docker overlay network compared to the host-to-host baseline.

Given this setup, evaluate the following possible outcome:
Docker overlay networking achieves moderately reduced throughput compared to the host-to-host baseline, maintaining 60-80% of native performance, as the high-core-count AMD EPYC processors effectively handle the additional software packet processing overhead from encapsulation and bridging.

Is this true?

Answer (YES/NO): NO